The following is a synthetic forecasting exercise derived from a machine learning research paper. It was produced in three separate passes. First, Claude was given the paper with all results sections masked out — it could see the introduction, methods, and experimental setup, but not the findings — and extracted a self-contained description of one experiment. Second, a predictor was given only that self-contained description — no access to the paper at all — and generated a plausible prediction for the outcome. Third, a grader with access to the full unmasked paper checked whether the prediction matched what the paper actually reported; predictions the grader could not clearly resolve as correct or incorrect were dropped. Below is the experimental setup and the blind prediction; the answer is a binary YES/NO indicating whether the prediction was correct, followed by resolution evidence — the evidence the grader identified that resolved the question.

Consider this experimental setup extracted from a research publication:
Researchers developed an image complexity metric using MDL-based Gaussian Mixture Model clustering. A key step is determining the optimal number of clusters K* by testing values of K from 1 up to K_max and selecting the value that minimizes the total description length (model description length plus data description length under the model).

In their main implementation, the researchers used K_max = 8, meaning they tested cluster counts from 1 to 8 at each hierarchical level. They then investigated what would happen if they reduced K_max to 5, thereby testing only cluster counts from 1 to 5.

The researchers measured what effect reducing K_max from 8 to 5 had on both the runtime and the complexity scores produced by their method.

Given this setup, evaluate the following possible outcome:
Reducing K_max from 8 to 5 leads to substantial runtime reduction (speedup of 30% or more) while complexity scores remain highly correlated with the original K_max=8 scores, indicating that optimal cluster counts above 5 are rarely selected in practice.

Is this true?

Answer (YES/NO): YES